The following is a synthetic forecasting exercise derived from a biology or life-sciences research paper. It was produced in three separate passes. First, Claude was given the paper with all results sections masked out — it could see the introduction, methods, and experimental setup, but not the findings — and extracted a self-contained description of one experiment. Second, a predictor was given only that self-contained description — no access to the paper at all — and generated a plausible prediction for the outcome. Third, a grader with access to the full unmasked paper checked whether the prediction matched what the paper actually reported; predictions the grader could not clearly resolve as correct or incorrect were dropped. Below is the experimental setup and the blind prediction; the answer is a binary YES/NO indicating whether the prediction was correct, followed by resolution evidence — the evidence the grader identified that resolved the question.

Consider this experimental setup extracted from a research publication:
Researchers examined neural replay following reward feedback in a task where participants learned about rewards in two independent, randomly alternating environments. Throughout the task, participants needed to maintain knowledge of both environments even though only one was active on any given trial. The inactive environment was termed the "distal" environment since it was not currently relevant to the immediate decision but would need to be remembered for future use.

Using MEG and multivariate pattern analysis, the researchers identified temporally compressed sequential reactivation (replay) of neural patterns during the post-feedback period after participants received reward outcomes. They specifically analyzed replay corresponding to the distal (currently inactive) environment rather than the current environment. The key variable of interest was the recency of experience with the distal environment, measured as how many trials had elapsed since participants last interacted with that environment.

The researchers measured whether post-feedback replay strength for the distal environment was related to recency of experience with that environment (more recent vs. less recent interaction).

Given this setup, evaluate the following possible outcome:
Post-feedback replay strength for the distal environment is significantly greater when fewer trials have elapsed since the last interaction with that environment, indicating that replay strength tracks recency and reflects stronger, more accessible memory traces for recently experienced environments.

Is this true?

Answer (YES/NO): NO